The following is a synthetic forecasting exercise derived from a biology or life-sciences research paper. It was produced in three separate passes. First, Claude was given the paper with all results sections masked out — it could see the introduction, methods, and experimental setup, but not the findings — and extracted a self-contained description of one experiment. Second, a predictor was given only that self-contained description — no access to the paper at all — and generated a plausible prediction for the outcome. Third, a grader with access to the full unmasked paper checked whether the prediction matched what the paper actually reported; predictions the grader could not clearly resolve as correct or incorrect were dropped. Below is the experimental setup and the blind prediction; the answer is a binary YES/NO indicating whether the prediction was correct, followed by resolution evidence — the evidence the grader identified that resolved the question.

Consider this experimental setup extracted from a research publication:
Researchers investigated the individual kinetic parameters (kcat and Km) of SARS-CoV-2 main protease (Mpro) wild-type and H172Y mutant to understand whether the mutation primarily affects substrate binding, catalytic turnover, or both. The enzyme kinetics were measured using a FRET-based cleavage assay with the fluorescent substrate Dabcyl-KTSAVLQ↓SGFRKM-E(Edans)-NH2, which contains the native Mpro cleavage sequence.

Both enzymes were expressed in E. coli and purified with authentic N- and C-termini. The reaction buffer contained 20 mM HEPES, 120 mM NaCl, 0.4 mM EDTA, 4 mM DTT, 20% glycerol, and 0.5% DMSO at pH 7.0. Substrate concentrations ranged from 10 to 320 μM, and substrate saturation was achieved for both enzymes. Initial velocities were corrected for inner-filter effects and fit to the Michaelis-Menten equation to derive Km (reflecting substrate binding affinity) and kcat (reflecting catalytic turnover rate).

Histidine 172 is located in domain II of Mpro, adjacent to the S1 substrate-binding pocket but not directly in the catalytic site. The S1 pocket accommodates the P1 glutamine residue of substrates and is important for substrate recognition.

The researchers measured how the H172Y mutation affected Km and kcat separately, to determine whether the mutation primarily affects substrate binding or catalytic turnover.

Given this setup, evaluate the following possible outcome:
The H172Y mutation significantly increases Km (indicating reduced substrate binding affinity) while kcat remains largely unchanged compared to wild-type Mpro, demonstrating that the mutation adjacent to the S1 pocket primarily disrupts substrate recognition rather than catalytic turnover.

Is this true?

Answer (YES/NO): NO